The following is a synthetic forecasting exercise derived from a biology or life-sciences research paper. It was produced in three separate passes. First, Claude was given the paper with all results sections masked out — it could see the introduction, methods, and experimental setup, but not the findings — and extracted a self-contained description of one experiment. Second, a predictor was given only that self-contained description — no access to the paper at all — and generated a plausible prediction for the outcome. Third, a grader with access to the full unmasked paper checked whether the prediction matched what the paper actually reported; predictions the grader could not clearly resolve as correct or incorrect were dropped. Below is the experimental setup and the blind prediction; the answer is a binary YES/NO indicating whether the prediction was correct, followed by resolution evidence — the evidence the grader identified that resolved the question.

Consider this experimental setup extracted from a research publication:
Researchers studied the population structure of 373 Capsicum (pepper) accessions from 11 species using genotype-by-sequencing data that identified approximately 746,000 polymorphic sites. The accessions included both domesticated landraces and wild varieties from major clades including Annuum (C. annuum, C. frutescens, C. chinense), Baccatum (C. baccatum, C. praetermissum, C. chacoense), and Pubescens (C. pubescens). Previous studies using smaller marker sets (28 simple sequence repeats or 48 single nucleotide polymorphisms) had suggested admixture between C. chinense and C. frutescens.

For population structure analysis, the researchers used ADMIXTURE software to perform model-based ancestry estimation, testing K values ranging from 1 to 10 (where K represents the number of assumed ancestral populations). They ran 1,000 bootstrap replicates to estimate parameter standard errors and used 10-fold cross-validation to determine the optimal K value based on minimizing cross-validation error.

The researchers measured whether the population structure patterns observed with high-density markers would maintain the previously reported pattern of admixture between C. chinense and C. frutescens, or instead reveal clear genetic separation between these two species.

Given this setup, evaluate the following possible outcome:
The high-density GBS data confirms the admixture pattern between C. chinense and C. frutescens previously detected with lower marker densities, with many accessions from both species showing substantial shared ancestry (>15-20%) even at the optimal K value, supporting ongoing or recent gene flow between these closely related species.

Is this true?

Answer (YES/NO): NO